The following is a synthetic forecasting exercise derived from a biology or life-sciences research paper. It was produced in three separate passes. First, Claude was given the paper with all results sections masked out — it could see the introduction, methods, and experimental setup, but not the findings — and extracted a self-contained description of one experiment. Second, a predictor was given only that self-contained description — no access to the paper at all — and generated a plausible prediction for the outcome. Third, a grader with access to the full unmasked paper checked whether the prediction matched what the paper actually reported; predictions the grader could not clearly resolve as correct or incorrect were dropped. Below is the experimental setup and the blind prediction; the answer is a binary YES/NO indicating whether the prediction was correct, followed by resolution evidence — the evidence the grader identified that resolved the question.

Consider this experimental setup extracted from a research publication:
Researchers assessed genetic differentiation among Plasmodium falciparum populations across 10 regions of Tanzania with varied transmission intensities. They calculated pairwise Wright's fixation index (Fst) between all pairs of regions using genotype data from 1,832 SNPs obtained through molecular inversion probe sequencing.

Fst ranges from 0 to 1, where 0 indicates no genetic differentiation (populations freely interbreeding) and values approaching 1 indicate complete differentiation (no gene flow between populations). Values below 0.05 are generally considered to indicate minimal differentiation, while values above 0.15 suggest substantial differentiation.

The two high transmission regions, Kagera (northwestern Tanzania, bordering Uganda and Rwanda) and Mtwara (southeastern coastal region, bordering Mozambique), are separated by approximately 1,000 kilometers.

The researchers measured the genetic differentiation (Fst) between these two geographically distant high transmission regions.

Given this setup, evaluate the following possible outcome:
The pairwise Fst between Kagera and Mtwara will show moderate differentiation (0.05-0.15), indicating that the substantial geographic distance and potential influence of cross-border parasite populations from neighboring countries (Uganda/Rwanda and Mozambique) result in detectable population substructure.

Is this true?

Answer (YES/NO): NO